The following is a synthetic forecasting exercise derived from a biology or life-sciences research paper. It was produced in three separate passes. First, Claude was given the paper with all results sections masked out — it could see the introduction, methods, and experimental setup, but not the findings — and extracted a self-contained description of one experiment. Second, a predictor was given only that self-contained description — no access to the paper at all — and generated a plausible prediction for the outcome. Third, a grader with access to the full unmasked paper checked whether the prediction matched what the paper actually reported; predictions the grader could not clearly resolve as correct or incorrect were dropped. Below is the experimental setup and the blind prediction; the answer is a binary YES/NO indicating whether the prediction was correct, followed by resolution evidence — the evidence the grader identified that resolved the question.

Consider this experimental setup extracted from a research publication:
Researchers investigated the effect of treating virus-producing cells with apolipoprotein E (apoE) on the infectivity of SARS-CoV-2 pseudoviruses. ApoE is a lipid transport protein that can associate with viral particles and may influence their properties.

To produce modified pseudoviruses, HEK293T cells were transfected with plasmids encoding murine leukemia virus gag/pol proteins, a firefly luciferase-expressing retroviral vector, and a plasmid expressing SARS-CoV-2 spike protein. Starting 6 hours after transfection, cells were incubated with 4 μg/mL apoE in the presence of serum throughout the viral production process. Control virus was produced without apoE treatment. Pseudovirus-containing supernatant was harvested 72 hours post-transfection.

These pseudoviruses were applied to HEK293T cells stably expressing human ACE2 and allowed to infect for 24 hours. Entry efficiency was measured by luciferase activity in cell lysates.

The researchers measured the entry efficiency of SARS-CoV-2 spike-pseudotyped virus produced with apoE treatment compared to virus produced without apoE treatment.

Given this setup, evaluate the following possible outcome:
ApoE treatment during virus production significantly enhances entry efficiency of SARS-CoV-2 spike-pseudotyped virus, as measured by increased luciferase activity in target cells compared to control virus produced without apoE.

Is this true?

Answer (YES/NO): NO